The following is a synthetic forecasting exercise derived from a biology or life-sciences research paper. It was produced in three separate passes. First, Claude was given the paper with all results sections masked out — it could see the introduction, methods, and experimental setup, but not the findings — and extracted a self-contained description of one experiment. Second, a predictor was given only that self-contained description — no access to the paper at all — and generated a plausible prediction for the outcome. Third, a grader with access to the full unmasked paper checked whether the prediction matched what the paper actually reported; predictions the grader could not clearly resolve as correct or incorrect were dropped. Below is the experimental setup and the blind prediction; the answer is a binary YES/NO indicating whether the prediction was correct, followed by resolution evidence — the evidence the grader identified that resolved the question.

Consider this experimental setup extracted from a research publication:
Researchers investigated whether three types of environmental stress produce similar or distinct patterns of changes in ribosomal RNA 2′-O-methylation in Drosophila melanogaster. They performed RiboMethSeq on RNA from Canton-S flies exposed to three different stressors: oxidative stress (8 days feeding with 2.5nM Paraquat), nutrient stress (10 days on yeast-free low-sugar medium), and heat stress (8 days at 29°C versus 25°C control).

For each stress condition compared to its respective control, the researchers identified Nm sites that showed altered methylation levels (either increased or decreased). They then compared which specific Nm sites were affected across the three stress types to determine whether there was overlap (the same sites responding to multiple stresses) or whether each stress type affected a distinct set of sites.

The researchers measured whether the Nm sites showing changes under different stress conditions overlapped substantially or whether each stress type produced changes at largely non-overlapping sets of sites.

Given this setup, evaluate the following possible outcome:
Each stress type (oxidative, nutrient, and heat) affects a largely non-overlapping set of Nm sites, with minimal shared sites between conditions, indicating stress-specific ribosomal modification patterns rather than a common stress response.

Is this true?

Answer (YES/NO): YES